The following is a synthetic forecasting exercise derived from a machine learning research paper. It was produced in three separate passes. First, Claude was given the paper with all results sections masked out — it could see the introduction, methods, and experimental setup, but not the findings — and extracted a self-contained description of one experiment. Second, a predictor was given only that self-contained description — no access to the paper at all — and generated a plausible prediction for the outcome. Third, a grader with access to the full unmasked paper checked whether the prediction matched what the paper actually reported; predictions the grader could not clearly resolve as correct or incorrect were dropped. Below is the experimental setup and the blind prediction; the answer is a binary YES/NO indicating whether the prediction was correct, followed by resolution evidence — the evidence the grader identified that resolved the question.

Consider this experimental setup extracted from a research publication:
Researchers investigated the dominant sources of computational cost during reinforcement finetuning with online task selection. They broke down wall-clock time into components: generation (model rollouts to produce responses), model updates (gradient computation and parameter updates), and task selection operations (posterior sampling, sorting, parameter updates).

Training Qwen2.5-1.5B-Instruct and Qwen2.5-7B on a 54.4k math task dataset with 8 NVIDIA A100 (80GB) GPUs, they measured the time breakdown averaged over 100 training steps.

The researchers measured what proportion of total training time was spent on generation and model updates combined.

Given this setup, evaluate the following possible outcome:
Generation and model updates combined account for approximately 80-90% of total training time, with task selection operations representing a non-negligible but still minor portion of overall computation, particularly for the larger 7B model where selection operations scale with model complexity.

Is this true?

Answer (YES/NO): NO